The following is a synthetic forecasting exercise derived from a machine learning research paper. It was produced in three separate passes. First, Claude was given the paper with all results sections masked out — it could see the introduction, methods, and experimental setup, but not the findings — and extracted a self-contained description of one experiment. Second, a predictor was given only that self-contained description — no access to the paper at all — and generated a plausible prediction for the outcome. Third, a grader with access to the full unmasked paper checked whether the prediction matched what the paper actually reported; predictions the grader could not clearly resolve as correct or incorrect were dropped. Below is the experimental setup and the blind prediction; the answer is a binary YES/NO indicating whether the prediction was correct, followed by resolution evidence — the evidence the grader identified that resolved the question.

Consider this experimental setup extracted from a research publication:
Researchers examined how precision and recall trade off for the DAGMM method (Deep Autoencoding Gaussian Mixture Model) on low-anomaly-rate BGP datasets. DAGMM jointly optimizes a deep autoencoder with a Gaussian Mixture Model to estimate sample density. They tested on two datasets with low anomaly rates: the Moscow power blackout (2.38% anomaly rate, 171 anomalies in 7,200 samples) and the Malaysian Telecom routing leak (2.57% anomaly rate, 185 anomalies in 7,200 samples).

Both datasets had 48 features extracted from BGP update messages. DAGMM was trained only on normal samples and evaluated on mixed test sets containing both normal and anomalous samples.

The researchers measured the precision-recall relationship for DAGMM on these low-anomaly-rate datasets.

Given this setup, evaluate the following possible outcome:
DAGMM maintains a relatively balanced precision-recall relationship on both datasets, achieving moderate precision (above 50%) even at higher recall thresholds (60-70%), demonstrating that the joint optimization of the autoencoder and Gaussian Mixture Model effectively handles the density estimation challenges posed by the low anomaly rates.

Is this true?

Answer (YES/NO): NO